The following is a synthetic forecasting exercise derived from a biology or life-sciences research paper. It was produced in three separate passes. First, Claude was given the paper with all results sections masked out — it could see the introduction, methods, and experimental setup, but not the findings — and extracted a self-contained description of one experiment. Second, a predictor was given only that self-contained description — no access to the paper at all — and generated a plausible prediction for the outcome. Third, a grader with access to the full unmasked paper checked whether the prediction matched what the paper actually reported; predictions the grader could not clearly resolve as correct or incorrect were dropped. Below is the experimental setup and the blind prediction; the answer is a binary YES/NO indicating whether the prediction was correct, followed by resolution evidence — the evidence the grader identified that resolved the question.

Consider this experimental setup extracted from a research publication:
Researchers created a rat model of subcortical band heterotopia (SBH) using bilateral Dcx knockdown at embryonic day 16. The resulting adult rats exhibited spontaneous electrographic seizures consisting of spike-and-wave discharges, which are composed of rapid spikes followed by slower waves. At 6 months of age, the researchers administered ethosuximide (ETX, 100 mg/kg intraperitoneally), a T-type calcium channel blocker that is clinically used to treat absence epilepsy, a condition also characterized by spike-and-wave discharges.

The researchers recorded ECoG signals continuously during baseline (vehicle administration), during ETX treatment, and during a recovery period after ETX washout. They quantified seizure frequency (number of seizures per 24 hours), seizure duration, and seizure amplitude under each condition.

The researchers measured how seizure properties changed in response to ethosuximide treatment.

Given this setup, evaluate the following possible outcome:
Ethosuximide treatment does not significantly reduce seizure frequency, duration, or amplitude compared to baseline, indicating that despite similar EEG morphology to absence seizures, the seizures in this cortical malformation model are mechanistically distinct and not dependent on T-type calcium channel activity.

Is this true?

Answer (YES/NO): NO